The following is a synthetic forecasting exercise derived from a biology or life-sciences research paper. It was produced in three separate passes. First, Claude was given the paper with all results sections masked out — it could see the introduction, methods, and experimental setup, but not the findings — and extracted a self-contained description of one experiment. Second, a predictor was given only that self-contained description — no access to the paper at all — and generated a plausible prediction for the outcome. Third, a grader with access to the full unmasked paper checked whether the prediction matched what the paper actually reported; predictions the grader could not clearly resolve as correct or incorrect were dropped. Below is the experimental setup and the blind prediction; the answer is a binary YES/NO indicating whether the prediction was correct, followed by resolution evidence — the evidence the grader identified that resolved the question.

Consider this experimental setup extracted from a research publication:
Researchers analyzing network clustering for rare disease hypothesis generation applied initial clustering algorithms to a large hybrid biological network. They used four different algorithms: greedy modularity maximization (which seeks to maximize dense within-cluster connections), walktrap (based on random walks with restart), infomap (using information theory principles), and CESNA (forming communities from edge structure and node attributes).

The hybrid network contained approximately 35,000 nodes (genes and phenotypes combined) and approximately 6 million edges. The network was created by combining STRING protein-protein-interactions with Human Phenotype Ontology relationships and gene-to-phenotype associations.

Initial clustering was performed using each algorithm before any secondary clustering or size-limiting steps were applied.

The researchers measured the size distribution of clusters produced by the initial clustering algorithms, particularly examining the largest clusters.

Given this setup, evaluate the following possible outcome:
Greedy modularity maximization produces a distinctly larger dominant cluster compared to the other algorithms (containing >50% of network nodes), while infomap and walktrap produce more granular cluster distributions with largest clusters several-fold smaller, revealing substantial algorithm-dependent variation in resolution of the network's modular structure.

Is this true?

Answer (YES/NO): NO